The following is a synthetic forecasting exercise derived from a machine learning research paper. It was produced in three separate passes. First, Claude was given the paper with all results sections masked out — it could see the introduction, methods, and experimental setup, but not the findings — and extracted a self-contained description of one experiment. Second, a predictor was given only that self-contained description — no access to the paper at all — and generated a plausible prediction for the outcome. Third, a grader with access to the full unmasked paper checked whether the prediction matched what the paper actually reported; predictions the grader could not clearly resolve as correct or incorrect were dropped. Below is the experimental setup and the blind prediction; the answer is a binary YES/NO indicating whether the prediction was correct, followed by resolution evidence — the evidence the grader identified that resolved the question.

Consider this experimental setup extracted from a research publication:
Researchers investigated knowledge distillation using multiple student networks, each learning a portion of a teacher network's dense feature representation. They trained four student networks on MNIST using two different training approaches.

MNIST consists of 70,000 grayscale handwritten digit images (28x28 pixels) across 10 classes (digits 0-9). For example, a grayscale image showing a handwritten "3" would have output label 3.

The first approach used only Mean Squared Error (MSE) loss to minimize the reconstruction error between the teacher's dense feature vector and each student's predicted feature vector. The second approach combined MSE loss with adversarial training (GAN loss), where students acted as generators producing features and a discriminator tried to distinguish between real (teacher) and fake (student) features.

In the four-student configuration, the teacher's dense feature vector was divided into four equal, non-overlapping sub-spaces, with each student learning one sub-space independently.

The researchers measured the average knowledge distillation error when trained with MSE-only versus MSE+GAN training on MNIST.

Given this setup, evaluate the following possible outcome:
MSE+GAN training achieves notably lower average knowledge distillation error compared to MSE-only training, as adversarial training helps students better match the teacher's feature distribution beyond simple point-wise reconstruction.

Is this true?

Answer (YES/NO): YES